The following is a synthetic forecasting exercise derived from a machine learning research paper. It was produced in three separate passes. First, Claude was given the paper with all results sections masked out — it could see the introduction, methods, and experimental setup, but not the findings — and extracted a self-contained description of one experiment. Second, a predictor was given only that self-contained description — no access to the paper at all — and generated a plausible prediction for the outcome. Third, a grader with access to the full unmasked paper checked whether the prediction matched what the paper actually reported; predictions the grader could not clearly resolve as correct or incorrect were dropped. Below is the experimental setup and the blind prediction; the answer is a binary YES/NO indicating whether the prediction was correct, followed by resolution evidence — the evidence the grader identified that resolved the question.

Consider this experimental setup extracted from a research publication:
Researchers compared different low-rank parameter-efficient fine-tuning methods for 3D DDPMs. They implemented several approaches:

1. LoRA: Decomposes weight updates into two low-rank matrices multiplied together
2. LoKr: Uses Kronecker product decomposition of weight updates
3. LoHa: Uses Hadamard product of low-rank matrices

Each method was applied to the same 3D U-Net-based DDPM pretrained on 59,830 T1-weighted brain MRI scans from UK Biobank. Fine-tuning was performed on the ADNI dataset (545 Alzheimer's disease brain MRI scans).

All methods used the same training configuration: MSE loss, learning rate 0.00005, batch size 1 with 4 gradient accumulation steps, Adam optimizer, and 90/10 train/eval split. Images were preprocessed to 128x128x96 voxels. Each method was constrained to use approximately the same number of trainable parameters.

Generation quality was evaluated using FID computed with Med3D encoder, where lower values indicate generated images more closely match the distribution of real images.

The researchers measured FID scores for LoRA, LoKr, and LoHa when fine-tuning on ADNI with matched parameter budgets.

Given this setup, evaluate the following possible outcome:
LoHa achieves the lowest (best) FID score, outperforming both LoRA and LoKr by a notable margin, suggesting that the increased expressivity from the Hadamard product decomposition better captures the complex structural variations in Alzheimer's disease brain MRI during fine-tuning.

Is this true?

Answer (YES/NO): NO